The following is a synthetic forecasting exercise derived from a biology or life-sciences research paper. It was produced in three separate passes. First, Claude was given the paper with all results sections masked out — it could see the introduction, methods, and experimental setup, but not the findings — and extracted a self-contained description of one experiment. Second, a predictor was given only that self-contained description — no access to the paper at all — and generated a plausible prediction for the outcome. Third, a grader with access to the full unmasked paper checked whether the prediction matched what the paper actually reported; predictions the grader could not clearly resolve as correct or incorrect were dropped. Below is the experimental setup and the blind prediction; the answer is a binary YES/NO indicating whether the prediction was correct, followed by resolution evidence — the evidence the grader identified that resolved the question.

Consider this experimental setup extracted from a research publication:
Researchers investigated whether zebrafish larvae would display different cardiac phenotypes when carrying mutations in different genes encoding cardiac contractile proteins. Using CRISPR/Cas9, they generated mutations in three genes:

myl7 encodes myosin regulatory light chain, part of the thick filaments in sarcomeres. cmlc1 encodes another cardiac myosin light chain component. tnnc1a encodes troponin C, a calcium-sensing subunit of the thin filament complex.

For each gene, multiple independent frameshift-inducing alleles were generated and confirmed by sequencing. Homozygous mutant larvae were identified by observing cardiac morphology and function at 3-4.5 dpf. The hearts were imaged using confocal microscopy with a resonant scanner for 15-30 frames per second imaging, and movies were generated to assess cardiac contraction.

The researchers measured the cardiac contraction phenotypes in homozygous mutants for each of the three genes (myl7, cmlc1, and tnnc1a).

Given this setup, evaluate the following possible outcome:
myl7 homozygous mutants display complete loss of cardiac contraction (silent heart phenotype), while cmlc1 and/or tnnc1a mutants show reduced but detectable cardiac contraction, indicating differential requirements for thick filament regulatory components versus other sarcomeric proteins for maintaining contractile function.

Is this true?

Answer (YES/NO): YES